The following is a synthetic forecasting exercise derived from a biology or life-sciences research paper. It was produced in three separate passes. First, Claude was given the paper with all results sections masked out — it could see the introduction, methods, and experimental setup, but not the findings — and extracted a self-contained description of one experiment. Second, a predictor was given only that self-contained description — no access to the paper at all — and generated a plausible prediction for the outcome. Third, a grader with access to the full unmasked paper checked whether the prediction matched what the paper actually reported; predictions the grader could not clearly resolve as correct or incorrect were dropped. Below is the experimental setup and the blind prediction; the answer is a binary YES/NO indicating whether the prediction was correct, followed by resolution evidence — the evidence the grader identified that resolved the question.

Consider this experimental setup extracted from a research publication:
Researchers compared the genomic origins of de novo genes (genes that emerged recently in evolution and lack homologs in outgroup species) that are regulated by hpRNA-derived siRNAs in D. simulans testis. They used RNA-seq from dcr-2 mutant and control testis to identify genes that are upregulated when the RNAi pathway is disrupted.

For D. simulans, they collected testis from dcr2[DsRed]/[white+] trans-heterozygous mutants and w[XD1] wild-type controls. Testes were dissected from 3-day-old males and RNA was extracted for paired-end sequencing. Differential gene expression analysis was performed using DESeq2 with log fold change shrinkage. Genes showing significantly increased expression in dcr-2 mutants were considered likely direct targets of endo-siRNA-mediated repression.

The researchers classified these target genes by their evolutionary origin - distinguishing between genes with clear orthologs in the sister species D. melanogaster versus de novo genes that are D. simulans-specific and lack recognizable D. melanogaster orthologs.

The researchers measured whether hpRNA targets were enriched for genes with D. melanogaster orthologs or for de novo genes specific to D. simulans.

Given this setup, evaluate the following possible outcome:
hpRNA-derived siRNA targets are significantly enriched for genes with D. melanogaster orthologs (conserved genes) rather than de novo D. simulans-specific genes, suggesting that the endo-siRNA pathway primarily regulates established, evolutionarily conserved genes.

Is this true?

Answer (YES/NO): NO